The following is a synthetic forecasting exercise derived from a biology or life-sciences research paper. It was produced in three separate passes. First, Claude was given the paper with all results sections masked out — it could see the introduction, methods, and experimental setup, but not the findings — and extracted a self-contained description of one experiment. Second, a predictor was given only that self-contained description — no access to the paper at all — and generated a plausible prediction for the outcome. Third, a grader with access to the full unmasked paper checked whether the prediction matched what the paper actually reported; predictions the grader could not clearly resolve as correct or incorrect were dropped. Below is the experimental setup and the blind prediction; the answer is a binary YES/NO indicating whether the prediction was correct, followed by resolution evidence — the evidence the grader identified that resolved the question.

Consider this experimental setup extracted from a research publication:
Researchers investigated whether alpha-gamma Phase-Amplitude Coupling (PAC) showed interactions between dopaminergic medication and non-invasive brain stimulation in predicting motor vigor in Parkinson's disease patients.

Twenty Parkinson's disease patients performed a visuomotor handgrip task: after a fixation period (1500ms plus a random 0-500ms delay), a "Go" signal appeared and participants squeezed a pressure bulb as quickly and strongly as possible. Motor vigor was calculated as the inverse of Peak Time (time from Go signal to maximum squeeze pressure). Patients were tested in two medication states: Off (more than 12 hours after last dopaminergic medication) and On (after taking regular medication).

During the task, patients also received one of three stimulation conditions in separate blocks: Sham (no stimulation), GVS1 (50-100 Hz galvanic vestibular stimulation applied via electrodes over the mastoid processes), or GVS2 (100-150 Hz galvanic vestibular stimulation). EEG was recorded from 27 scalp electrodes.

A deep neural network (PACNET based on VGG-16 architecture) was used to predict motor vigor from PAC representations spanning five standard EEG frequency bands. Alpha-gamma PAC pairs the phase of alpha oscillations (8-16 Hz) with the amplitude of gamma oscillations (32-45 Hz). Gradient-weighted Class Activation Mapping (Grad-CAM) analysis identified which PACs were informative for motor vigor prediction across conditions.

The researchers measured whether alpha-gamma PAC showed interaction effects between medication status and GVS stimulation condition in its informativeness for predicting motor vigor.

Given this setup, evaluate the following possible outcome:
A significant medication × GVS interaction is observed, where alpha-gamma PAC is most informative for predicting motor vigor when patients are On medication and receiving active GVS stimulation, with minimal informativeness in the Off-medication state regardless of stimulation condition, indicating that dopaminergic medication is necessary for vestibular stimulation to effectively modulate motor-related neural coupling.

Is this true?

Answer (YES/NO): NO